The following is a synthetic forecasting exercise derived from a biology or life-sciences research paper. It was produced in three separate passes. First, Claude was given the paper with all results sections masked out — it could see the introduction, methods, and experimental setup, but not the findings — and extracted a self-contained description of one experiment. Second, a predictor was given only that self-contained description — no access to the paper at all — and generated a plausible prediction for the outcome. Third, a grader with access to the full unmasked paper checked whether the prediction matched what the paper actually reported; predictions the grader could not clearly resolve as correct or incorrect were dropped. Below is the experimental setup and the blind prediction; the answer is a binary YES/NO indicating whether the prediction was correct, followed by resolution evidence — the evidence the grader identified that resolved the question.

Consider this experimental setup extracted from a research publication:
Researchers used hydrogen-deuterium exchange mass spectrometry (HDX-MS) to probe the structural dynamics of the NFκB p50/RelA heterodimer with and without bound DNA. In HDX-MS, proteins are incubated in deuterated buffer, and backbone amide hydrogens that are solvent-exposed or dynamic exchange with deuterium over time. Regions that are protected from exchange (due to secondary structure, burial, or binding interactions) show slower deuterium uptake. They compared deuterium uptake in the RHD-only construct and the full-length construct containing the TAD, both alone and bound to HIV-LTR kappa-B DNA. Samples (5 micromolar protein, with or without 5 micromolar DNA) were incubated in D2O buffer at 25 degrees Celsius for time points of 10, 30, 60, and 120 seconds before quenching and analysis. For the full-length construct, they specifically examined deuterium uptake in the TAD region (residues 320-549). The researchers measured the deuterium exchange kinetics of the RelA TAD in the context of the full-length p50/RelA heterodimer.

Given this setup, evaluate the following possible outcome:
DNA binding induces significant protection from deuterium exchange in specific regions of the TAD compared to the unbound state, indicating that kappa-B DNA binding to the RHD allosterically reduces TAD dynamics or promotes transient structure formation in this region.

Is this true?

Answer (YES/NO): NO